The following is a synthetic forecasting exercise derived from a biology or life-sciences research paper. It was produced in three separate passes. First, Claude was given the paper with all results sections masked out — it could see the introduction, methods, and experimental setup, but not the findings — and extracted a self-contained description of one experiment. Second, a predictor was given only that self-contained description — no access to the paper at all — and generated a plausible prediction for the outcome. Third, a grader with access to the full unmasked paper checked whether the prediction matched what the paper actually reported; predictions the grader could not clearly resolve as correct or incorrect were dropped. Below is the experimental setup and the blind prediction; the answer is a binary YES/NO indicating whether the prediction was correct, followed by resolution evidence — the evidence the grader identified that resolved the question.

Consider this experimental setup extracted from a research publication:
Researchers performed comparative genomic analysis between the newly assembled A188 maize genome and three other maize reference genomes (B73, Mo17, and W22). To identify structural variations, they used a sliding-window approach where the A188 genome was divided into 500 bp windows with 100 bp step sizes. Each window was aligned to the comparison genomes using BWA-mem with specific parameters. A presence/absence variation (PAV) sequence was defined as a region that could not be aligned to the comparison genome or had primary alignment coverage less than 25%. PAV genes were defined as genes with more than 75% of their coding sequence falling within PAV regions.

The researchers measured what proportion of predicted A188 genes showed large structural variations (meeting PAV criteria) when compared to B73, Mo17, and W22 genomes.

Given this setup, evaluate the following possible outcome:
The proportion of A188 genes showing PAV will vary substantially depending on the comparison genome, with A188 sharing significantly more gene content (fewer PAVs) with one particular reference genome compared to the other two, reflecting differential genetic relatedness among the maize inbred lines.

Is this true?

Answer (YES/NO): NO